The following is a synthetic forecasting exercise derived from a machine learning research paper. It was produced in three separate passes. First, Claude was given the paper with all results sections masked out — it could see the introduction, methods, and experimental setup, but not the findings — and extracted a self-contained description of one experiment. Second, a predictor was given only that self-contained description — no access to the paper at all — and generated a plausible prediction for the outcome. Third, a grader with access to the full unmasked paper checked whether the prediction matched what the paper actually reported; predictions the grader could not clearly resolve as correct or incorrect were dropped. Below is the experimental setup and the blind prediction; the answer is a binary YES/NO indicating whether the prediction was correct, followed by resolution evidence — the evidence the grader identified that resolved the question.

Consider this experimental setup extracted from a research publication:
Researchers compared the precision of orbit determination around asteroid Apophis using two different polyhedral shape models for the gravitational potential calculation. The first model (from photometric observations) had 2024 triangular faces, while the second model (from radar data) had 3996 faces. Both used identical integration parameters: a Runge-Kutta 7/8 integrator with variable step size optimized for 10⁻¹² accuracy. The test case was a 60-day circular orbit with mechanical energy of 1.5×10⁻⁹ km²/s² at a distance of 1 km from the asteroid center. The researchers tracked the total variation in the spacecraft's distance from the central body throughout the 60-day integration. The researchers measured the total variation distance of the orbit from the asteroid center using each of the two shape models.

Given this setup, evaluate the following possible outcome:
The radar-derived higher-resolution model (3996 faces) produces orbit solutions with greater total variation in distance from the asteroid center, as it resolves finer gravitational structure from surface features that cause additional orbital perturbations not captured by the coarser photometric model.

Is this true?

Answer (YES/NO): NO